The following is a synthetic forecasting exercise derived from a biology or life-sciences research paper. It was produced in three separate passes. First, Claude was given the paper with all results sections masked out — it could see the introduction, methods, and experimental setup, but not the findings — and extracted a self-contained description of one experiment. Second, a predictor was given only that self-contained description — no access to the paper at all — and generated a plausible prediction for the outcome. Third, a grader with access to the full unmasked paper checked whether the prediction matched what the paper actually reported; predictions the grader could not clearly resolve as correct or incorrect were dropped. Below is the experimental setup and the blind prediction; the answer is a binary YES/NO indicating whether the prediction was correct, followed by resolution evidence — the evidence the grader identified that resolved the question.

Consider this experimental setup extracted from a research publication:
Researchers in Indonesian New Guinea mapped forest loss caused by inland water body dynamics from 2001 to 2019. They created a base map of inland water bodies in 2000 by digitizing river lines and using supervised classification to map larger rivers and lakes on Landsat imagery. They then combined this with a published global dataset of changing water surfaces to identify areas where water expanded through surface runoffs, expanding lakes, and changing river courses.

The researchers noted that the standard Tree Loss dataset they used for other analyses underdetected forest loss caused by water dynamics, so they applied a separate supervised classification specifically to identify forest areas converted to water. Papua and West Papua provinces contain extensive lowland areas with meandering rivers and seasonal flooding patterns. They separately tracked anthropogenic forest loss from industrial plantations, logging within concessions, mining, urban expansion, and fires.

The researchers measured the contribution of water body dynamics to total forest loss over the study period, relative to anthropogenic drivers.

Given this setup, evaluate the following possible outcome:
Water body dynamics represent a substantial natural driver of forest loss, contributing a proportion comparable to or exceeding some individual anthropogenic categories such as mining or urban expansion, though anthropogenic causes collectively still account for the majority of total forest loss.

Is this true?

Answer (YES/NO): YES